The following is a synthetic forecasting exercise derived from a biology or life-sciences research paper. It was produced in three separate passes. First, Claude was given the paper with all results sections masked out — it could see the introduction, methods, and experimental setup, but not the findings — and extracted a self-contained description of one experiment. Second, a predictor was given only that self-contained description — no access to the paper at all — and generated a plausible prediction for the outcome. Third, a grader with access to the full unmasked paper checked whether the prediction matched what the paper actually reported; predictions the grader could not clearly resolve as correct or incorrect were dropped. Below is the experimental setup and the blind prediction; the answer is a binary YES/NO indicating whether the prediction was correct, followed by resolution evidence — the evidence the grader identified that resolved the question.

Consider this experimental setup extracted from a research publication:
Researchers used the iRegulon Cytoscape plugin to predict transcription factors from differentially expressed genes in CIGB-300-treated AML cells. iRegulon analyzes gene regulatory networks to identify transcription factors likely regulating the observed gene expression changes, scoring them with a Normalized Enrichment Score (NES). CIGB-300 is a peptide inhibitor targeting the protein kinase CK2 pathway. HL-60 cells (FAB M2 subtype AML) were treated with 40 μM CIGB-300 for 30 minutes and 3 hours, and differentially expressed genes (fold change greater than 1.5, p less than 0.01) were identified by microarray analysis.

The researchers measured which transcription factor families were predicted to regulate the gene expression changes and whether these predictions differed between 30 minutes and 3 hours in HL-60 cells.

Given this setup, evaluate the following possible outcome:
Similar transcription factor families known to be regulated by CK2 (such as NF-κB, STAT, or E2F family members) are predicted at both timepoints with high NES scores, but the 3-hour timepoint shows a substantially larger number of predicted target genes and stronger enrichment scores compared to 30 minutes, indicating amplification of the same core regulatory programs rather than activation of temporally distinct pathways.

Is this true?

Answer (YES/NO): NO